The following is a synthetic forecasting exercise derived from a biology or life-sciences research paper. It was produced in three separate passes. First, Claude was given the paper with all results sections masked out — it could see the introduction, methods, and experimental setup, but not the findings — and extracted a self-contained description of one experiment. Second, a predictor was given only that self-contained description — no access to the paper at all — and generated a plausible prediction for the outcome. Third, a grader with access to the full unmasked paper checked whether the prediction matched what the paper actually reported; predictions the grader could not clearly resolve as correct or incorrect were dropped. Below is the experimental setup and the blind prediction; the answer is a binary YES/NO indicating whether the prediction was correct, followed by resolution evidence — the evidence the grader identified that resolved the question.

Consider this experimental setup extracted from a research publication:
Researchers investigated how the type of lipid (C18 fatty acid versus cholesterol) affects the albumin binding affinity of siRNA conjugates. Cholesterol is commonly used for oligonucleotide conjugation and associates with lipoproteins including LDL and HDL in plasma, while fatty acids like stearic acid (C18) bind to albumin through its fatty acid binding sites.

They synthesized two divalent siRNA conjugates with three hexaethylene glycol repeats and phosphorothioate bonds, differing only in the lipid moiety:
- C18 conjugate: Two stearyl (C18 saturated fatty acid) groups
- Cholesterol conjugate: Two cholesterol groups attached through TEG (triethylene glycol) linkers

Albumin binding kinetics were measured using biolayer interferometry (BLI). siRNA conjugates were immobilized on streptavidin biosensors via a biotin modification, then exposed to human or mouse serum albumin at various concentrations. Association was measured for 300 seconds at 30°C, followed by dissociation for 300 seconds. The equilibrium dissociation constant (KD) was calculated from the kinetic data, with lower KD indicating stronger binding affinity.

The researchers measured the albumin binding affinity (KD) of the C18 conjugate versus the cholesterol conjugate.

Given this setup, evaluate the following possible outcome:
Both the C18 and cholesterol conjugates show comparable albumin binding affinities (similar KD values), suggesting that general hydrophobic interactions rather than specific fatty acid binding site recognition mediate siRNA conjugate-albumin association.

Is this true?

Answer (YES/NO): NO